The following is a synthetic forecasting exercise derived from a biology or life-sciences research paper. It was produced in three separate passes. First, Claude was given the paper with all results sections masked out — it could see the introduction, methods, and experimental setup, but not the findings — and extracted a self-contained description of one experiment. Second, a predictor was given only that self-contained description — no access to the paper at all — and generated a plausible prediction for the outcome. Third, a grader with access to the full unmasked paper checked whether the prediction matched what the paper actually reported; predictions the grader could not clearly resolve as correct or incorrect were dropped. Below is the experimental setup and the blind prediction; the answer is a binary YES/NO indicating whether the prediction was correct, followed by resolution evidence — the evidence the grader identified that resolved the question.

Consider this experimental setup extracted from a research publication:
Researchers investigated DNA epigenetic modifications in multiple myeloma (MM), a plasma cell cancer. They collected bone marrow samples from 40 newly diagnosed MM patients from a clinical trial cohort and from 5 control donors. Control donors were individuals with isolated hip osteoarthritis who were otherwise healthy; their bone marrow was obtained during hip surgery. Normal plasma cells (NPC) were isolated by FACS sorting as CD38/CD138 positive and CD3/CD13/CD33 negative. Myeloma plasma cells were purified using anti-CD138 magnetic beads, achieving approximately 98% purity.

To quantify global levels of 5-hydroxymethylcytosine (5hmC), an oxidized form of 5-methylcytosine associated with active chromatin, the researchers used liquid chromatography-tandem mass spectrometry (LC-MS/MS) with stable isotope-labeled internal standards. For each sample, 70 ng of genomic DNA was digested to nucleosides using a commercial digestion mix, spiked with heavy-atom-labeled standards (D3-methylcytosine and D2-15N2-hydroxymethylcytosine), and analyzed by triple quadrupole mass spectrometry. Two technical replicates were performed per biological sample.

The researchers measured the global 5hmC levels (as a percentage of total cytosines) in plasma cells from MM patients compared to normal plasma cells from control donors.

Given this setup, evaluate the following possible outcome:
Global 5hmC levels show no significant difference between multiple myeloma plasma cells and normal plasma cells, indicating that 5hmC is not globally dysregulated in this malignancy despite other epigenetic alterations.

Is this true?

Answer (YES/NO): NO